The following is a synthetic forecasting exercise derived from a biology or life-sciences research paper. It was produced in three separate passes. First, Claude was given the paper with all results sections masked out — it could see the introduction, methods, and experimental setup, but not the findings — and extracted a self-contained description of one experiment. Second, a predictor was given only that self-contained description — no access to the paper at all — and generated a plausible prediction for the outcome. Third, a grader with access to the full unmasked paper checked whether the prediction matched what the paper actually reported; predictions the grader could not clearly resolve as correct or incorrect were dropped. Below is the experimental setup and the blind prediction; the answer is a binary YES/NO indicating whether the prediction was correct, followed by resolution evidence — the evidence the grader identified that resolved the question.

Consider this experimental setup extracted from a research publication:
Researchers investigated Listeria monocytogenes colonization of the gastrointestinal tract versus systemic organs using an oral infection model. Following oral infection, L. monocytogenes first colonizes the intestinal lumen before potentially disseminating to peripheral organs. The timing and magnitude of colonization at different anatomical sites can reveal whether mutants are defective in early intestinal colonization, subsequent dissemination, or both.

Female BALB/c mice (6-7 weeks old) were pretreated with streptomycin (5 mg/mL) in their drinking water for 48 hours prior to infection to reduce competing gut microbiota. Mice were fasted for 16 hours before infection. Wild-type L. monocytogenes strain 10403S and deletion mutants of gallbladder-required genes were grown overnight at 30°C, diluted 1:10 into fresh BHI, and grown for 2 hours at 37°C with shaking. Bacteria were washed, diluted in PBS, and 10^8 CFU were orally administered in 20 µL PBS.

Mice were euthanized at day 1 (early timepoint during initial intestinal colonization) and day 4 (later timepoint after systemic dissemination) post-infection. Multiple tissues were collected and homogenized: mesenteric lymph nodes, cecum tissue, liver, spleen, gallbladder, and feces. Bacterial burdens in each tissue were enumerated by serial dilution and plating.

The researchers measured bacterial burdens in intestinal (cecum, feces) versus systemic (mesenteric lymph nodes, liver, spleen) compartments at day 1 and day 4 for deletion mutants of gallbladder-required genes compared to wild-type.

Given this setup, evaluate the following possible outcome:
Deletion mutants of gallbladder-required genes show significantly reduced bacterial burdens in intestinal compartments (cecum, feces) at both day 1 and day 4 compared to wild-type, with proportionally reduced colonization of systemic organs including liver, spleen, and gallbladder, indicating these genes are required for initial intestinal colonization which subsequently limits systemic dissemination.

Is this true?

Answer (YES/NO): NO